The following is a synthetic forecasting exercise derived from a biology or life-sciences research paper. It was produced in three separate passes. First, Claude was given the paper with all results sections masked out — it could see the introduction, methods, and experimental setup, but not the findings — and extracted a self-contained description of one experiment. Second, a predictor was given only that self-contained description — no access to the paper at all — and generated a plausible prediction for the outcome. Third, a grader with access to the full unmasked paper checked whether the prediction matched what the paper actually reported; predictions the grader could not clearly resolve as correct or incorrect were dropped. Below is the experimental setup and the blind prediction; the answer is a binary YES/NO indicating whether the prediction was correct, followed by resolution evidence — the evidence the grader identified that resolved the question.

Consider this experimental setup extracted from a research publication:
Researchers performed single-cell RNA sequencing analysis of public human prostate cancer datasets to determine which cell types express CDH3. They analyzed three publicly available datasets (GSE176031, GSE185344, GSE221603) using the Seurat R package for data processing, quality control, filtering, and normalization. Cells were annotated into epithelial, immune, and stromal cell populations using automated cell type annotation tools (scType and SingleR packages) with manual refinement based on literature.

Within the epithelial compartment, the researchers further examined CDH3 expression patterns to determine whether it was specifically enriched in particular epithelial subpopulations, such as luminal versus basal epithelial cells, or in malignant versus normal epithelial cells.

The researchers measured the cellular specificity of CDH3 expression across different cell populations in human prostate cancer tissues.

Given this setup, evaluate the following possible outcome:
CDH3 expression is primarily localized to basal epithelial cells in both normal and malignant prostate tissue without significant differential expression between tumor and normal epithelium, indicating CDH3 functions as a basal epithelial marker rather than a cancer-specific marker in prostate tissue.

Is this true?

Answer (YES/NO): NO